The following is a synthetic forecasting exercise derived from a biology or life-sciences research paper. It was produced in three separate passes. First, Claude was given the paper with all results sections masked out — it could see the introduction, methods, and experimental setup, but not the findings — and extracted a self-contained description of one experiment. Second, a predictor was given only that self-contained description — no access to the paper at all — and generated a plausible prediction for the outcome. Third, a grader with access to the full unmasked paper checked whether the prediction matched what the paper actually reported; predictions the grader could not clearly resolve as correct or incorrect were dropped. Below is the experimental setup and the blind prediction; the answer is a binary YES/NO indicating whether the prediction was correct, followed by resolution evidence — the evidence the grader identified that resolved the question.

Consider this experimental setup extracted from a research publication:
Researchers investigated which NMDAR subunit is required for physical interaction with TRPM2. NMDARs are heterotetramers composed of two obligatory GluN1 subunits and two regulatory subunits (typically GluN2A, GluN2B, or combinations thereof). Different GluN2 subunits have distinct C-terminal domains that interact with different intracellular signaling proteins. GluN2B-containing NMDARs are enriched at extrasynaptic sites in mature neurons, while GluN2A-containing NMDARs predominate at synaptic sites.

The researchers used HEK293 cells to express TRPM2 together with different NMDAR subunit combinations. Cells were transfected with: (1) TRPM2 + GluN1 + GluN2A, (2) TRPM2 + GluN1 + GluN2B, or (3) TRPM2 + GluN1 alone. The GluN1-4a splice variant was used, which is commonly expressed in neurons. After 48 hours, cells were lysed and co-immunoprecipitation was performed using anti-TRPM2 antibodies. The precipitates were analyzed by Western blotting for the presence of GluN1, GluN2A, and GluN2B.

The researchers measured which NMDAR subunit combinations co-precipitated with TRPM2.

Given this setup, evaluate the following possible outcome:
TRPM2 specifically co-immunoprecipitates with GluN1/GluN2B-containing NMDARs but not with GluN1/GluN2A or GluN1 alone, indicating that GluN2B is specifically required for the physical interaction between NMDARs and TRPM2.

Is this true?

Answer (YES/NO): NO